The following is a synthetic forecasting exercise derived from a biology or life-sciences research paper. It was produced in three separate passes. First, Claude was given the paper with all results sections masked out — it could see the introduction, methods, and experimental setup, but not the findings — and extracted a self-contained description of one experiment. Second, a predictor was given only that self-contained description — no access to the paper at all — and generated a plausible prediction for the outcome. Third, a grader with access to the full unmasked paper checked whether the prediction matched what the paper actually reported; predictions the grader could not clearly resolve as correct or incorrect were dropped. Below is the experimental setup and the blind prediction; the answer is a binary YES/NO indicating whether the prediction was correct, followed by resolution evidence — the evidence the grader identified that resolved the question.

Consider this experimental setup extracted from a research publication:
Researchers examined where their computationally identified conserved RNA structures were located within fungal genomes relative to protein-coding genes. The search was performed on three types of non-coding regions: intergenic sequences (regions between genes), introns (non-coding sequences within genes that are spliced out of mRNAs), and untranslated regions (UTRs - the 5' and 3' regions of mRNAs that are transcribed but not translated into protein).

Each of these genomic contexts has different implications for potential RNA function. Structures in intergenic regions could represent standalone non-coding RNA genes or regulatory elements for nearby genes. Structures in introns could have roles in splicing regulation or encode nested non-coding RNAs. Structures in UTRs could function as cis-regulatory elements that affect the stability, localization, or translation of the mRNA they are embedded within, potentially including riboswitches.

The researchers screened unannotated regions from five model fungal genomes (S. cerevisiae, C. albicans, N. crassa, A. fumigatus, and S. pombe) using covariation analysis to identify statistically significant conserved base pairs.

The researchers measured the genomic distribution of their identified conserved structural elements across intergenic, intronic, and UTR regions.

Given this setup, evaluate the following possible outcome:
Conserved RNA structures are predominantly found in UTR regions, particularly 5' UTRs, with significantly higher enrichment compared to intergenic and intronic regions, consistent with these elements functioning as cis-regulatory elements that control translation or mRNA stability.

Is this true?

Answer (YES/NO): NO